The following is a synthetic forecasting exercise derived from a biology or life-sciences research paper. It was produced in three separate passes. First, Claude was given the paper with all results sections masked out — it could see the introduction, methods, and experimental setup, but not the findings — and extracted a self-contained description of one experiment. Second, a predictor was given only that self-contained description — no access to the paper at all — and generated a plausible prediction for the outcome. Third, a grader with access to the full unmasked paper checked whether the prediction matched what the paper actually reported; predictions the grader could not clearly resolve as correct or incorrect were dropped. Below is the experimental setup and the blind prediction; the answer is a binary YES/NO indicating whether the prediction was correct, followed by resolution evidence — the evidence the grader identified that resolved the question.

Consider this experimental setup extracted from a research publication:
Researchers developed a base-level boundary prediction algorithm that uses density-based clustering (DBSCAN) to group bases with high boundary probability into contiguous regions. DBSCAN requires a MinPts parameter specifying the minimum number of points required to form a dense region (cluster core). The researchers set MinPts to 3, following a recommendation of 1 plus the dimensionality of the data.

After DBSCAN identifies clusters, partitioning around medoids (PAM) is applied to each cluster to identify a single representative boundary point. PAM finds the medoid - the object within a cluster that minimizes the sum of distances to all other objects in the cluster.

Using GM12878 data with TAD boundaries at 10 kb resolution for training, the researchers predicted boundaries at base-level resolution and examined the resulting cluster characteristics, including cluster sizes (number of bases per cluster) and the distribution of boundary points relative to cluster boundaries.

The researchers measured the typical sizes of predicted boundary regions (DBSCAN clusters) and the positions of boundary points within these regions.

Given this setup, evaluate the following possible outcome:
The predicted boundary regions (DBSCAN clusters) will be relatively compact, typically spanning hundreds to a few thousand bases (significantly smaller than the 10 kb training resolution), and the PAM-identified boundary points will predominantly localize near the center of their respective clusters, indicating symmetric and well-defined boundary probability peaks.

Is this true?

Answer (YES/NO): NO